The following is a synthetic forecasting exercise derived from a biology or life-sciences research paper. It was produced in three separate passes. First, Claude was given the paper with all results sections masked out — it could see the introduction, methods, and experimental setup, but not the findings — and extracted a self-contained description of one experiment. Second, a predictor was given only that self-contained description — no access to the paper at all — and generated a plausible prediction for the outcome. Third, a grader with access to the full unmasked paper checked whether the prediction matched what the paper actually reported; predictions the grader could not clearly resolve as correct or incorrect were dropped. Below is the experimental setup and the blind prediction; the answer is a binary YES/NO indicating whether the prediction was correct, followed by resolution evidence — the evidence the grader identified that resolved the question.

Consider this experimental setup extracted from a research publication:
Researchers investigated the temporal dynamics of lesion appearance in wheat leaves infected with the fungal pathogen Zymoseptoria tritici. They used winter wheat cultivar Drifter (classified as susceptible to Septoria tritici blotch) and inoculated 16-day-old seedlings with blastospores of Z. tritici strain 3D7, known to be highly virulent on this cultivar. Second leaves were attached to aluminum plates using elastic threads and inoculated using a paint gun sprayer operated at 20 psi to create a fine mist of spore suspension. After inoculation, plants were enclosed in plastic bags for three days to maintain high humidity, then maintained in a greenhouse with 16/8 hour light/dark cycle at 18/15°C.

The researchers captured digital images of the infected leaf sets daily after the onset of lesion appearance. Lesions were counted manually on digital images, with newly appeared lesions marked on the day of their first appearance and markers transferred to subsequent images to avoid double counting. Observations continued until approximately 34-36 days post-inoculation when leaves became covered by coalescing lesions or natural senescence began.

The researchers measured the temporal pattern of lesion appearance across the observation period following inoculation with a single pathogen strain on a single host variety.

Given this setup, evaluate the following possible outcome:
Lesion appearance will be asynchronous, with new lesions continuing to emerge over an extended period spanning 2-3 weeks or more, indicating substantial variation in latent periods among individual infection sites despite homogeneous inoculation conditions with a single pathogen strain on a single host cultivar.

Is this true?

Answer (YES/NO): YES